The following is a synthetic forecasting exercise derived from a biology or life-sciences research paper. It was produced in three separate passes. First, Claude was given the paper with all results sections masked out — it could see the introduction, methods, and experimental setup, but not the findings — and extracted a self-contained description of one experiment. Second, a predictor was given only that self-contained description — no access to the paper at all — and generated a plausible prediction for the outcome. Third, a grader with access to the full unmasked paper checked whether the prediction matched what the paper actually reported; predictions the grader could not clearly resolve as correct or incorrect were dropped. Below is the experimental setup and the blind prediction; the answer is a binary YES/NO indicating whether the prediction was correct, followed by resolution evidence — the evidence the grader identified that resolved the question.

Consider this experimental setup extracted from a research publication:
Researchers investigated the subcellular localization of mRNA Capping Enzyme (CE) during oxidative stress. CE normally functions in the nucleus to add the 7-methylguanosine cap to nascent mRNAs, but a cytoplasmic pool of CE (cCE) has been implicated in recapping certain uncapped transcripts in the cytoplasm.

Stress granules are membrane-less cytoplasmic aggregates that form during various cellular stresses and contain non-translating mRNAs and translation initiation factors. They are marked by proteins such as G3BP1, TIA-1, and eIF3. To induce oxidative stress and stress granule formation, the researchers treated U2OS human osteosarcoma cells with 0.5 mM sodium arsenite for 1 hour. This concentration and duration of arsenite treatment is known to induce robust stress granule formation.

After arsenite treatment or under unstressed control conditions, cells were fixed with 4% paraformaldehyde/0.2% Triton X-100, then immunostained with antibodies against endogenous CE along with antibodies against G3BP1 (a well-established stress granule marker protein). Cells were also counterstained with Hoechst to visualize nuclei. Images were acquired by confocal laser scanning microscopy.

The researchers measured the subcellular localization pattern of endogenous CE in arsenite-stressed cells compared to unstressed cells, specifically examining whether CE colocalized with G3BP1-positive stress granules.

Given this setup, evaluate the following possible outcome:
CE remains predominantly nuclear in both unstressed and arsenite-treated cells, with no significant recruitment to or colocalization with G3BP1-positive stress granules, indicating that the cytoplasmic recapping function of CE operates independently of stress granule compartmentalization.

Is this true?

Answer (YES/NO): NO